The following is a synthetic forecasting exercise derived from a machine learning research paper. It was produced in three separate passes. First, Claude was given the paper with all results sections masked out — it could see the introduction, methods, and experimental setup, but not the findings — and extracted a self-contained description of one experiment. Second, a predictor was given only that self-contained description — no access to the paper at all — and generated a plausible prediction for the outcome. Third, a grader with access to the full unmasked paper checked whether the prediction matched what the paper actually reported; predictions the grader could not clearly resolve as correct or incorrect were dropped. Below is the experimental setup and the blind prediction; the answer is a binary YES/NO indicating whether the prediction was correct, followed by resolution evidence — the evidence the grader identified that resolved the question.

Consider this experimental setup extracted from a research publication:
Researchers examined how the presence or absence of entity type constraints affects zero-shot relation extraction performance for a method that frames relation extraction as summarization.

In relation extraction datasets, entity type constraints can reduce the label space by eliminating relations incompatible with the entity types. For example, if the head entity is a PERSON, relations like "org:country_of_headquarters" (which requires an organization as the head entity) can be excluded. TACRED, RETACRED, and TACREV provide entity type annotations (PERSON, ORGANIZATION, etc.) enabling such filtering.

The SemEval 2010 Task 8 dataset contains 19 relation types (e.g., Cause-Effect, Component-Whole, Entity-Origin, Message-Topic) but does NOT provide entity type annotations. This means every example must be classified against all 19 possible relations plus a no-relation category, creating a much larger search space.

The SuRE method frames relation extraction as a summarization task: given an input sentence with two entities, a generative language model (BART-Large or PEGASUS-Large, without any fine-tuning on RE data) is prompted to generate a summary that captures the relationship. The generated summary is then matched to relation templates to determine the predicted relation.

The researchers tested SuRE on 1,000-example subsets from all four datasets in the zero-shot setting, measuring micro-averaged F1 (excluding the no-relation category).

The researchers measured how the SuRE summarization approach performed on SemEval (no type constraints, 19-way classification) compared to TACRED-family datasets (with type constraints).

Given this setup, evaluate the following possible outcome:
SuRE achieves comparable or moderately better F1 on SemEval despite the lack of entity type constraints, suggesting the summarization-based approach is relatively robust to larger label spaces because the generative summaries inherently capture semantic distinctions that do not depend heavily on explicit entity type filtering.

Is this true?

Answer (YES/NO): NO